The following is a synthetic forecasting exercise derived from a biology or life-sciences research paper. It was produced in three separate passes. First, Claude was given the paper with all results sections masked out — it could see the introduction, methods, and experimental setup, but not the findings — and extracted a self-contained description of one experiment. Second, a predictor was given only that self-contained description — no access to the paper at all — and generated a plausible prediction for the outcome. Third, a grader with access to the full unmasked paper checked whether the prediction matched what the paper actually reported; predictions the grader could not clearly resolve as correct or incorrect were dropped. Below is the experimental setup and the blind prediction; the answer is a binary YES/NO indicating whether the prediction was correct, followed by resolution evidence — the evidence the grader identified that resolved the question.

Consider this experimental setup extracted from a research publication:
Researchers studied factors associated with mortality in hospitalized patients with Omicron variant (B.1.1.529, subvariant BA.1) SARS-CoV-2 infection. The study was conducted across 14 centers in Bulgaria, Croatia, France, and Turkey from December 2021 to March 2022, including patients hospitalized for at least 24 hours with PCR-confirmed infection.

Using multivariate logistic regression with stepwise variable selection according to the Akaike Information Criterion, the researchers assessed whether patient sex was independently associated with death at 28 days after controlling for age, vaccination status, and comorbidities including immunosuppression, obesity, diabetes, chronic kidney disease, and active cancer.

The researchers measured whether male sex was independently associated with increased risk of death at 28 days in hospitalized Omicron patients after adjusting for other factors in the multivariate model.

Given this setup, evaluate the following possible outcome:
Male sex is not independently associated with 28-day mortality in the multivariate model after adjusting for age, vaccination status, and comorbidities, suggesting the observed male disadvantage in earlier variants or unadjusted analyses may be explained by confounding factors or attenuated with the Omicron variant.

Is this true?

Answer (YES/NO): YES